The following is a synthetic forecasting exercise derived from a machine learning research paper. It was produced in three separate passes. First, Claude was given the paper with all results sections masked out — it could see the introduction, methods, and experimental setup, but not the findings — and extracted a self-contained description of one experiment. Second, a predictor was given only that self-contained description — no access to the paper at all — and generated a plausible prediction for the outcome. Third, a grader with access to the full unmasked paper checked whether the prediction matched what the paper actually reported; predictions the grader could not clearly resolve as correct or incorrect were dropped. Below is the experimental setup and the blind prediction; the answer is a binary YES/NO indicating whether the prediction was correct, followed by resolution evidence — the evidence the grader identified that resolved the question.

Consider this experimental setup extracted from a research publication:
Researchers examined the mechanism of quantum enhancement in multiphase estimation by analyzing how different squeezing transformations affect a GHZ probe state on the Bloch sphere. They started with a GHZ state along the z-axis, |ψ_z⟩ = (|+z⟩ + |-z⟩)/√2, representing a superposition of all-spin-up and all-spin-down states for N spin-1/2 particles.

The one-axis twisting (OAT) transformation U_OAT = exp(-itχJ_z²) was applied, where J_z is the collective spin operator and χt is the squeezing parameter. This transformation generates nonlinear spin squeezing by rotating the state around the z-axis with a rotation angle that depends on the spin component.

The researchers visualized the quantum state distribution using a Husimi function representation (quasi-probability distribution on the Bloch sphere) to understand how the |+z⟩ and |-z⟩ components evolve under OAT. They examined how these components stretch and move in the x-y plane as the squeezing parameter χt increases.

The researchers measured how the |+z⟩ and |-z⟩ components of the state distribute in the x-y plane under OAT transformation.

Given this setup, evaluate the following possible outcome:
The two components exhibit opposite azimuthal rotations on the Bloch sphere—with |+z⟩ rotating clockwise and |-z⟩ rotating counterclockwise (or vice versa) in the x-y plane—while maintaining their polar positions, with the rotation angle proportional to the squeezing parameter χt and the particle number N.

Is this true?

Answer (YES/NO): NO